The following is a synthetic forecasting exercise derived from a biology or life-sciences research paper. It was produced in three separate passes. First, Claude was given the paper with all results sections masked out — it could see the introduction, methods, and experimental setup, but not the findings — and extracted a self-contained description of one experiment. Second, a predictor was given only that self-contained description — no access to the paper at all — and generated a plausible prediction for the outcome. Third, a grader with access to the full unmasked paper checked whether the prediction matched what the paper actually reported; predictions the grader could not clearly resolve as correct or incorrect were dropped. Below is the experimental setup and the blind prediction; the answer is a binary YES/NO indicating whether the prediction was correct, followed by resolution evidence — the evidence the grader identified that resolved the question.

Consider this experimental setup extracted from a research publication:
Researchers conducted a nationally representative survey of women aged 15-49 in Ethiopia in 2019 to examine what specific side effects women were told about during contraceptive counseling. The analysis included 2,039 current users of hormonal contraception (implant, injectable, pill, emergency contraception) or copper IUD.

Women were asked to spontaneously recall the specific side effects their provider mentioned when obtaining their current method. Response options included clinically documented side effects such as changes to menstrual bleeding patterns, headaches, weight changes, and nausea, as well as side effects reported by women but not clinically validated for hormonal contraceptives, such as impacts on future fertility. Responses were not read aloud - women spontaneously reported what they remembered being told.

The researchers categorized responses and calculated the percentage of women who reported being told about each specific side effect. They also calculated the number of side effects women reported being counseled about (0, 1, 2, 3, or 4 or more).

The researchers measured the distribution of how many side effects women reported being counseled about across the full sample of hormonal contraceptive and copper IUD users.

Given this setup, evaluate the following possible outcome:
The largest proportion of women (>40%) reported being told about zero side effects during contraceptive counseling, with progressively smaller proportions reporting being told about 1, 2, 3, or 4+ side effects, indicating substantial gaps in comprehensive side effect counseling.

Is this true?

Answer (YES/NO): YES